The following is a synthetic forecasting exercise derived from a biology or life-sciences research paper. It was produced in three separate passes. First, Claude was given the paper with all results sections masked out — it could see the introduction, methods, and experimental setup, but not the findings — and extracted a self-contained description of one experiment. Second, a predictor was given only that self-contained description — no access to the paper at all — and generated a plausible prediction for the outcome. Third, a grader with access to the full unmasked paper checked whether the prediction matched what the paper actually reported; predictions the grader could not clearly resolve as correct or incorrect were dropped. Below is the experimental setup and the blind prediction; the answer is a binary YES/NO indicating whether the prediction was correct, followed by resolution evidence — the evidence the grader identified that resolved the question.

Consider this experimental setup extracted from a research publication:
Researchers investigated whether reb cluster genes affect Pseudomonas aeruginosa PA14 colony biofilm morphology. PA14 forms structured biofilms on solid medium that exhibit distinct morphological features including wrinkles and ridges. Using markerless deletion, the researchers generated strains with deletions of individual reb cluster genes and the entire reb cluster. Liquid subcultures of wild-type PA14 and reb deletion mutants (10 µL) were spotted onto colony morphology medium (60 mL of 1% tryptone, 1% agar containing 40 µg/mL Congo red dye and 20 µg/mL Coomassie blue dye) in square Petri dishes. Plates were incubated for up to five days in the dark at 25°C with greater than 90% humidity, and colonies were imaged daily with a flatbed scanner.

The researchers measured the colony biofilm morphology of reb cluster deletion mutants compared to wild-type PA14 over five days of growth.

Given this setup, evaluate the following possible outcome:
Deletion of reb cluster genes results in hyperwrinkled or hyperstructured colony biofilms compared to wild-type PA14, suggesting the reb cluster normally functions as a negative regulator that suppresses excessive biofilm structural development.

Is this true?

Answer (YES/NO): NO